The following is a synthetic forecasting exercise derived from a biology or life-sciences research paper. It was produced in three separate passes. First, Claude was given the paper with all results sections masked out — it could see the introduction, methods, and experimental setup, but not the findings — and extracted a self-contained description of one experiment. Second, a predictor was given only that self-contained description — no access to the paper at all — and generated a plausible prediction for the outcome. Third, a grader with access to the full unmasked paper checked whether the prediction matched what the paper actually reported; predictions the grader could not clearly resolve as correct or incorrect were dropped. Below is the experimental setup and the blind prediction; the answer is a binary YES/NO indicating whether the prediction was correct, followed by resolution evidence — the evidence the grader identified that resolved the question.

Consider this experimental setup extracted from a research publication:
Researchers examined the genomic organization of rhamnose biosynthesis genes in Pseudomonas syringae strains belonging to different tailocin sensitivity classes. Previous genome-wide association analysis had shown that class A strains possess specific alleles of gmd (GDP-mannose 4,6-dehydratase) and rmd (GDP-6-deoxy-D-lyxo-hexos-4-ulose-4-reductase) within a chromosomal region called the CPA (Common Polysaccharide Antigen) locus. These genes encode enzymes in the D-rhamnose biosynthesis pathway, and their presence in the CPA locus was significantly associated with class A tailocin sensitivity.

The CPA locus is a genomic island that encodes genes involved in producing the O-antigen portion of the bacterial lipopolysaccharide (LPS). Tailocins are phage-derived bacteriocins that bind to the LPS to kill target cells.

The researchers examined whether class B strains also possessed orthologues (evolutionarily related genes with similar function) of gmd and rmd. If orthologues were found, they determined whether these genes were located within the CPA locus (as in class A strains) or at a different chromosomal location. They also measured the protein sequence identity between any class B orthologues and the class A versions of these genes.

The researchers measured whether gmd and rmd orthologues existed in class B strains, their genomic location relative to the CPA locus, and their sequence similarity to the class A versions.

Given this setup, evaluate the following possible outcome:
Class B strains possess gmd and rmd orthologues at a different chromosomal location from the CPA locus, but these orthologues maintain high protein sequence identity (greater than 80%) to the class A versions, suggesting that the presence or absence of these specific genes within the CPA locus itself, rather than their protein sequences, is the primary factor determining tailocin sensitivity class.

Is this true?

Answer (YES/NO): NO